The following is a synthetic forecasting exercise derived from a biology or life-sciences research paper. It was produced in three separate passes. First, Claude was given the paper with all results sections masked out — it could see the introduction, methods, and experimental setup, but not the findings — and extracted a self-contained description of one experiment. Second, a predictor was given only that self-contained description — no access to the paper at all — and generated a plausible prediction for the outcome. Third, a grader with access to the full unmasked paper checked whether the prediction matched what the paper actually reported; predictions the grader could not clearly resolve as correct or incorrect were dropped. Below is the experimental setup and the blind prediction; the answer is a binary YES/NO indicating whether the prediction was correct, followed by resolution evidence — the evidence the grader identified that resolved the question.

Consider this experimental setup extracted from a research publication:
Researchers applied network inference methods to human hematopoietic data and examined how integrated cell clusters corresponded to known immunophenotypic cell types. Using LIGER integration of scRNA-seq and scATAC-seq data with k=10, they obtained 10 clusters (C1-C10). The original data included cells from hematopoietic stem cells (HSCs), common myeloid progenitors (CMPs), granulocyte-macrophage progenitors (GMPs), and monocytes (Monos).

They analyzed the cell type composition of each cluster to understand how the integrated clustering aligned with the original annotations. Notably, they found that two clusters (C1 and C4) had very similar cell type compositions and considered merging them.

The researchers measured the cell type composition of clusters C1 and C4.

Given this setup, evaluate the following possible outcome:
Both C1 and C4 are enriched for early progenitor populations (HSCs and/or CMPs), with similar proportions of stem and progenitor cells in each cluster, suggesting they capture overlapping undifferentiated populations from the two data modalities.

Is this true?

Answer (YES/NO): NO